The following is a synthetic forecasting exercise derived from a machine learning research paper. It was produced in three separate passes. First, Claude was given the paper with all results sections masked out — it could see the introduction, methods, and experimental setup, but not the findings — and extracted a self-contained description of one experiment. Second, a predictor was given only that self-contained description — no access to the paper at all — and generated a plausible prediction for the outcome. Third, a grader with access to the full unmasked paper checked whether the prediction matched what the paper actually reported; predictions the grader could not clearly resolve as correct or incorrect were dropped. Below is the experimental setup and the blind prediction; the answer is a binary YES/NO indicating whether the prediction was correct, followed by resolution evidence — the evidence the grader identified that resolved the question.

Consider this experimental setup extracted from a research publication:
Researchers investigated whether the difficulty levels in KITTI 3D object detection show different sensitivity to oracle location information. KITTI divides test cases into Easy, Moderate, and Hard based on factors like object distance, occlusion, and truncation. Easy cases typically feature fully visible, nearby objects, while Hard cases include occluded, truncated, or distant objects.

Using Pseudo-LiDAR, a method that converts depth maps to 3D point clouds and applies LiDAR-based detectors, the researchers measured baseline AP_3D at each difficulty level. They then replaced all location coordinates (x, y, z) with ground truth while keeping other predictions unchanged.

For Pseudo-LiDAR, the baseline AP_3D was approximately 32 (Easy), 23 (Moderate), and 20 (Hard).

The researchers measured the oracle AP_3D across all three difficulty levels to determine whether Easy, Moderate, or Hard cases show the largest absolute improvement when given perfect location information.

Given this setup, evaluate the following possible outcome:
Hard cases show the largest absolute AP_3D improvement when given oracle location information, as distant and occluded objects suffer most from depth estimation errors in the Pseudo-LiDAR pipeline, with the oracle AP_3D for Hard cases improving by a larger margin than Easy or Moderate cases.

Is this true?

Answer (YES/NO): NO